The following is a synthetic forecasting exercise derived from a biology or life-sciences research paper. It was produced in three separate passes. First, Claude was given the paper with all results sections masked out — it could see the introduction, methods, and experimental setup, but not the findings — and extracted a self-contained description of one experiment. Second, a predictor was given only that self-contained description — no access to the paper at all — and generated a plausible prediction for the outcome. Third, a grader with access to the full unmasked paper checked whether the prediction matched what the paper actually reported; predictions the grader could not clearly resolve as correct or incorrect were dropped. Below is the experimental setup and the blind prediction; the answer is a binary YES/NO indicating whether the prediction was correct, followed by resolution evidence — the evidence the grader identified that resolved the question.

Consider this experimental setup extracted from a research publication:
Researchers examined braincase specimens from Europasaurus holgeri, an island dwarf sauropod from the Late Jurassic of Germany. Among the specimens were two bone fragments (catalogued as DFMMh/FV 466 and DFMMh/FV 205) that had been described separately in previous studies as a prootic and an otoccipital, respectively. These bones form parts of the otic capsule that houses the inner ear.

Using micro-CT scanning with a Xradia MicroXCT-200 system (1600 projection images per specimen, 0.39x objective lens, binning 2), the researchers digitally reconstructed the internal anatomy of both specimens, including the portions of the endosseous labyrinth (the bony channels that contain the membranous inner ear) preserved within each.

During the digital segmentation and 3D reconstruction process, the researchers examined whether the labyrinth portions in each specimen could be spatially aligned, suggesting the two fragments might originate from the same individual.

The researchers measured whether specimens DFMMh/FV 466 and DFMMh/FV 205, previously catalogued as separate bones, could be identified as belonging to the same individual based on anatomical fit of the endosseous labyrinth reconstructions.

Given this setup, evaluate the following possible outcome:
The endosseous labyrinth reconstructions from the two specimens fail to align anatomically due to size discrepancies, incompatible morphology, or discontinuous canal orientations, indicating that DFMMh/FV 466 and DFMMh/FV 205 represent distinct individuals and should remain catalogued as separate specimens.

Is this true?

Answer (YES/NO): NO